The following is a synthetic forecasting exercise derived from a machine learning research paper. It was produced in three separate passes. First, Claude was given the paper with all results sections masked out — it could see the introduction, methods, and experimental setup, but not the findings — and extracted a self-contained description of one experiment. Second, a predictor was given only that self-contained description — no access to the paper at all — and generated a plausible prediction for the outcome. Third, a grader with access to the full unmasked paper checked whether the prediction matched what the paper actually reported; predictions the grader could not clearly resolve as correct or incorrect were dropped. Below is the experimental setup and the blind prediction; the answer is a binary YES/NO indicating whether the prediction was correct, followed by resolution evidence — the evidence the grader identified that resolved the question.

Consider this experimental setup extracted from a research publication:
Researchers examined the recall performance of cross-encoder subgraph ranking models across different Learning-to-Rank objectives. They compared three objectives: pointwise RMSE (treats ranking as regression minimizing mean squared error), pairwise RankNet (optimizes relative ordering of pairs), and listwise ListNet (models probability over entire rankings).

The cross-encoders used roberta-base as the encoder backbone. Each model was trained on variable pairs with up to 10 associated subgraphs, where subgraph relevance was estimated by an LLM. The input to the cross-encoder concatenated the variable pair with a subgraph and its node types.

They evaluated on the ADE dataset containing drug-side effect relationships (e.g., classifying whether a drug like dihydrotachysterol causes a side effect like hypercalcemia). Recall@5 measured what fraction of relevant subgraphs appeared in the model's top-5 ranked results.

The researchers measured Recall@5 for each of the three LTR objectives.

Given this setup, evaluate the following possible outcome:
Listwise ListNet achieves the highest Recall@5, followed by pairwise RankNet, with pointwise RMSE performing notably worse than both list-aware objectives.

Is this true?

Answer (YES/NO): NO